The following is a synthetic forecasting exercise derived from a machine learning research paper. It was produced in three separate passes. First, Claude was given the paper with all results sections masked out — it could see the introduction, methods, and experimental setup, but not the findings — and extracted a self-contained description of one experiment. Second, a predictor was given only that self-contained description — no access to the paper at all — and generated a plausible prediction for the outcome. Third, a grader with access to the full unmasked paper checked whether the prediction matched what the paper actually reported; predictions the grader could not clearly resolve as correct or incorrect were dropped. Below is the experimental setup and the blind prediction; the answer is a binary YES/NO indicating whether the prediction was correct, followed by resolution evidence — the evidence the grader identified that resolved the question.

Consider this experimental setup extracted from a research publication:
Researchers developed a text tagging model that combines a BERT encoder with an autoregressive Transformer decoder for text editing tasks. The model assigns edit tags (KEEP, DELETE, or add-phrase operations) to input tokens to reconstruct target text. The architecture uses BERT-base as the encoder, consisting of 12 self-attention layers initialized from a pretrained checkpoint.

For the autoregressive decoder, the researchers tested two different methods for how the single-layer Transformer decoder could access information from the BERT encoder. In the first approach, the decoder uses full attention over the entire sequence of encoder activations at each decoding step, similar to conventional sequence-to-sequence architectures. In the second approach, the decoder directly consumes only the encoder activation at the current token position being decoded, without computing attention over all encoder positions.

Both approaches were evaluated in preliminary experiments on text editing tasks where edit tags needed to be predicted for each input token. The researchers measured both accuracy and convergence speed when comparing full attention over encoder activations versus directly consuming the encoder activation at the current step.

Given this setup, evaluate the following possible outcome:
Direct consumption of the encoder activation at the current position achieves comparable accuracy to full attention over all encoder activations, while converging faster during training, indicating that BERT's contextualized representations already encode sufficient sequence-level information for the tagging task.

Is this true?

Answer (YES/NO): NO